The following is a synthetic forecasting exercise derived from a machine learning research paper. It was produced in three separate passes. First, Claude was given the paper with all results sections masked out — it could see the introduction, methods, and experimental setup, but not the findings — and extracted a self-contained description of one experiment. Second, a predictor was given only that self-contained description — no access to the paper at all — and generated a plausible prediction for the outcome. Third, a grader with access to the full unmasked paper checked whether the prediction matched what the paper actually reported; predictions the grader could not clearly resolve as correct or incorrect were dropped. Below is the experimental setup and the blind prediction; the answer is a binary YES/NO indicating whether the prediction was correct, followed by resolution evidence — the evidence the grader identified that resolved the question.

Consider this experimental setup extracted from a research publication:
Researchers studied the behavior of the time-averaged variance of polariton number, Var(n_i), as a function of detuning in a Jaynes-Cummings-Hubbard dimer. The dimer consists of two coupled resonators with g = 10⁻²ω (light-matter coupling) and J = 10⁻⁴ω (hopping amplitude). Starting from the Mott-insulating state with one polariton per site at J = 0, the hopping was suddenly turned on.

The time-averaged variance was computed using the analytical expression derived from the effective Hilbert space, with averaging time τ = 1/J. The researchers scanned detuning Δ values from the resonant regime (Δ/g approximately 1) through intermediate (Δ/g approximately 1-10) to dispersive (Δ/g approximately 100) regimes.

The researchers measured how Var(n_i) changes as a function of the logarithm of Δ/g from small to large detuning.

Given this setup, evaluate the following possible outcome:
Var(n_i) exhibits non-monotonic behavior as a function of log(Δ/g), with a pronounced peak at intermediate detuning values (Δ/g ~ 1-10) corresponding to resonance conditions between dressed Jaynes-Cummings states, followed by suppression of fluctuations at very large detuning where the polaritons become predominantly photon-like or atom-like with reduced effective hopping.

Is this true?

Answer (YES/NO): NO